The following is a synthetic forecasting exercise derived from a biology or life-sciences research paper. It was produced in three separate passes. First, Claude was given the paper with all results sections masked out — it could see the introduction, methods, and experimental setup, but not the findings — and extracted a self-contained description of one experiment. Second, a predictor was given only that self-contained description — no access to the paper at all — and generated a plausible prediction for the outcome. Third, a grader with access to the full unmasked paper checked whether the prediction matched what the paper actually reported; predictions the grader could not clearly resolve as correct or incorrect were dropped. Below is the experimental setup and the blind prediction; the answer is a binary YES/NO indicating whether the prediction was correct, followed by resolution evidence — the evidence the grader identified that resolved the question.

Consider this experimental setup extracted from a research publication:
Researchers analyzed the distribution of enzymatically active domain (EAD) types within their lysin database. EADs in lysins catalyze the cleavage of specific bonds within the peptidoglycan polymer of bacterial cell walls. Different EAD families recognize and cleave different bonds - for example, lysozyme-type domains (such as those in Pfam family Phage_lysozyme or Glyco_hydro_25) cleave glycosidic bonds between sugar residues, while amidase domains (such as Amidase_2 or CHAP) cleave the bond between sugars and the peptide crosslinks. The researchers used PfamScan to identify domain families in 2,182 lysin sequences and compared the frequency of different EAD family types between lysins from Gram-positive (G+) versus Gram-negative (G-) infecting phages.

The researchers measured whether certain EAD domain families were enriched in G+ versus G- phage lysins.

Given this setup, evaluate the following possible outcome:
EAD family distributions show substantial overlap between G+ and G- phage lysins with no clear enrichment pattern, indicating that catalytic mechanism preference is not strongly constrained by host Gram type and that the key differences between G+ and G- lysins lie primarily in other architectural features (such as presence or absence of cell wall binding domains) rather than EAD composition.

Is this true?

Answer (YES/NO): NO